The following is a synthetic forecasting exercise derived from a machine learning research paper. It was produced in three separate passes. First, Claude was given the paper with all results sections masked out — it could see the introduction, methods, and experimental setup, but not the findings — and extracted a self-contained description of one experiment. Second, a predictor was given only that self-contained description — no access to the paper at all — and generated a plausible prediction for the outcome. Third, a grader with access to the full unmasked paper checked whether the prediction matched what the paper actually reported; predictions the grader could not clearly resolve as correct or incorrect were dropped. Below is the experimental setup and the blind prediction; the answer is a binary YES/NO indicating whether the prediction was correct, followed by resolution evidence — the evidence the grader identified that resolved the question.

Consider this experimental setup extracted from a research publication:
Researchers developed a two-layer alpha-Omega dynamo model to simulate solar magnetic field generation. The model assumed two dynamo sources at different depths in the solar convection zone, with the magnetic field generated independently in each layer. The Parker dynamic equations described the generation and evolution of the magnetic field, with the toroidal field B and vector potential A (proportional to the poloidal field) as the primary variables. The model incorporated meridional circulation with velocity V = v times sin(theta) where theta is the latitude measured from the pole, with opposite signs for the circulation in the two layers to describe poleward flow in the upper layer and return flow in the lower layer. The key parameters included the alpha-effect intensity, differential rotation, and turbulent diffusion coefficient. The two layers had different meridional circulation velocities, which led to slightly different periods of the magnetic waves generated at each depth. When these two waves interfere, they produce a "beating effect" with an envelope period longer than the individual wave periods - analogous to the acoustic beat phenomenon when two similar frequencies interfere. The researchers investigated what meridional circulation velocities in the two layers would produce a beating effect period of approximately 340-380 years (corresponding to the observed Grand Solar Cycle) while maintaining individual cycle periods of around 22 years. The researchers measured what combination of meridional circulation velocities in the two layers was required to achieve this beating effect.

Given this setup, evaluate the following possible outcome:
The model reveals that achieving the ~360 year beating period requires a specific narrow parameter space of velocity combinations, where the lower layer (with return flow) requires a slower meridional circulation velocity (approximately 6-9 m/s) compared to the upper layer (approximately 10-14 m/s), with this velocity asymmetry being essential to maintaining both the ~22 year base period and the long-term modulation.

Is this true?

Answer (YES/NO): NO